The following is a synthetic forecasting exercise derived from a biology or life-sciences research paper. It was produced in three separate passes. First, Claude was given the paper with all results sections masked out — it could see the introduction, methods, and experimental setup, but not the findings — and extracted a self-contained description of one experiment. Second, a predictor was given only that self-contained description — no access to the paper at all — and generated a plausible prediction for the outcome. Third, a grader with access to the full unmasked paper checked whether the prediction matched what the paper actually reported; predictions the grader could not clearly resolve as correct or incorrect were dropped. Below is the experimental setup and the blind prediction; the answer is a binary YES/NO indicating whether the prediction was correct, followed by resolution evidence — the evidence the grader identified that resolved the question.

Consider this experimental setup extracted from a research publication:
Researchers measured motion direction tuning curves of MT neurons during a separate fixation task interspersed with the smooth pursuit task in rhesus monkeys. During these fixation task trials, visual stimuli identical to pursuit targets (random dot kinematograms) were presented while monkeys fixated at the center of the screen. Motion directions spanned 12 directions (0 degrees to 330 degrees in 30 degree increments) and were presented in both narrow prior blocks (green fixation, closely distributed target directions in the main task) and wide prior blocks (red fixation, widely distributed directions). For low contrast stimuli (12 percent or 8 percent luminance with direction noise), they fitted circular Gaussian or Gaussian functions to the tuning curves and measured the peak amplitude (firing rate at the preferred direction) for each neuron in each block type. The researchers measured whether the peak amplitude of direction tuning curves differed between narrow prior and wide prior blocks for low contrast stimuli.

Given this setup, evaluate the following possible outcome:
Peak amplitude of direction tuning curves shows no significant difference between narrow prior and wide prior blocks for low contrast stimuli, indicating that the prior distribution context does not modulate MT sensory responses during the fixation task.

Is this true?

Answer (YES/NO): YES